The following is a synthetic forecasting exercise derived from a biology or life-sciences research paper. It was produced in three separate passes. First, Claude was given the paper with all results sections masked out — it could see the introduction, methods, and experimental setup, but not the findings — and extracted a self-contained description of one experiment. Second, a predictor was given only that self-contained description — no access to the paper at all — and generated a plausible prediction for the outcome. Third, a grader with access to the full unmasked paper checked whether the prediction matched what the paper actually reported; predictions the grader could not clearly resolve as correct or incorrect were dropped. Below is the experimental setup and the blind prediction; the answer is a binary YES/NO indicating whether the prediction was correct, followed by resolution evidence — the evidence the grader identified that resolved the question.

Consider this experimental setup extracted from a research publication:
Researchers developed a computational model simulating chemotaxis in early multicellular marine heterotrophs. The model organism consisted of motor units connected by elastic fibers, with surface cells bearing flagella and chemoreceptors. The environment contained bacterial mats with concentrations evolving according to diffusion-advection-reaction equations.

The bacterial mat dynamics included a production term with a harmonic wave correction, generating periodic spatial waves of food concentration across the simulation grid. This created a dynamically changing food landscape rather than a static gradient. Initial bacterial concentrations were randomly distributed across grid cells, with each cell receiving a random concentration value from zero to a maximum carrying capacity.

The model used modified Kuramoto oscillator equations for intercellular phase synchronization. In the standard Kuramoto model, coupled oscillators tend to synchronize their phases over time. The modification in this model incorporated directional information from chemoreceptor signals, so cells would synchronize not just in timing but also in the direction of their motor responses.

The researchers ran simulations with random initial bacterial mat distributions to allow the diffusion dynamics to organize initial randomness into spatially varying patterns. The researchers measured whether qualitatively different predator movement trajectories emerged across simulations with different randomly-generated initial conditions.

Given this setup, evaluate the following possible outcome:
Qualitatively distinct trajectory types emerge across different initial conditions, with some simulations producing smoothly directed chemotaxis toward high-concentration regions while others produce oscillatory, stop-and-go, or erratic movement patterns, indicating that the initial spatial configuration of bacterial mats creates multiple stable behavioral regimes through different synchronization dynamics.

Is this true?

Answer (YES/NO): NO